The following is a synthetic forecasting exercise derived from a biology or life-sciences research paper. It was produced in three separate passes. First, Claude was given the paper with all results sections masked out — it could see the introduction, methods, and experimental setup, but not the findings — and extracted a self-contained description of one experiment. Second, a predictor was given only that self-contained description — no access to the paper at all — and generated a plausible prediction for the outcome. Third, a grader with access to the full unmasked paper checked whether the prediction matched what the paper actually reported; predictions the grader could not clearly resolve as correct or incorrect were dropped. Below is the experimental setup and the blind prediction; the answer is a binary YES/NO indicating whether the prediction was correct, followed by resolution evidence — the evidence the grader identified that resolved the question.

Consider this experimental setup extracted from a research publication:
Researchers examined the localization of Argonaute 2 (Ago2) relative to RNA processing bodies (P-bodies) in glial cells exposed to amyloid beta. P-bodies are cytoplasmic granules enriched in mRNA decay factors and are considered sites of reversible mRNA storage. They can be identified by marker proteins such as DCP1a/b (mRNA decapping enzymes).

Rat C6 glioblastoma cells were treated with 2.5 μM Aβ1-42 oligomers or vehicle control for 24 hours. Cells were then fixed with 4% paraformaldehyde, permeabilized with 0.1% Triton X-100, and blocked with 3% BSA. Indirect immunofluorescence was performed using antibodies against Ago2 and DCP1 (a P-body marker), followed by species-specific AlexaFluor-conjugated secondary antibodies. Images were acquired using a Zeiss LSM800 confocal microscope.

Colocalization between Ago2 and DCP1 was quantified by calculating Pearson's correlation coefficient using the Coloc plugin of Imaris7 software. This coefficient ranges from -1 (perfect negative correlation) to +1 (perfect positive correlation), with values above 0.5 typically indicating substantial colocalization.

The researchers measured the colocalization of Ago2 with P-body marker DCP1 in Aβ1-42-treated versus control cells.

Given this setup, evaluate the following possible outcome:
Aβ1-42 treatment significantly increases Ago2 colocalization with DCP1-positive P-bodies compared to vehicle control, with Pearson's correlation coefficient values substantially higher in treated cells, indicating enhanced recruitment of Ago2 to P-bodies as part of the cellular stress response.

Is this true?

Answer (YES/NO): YES